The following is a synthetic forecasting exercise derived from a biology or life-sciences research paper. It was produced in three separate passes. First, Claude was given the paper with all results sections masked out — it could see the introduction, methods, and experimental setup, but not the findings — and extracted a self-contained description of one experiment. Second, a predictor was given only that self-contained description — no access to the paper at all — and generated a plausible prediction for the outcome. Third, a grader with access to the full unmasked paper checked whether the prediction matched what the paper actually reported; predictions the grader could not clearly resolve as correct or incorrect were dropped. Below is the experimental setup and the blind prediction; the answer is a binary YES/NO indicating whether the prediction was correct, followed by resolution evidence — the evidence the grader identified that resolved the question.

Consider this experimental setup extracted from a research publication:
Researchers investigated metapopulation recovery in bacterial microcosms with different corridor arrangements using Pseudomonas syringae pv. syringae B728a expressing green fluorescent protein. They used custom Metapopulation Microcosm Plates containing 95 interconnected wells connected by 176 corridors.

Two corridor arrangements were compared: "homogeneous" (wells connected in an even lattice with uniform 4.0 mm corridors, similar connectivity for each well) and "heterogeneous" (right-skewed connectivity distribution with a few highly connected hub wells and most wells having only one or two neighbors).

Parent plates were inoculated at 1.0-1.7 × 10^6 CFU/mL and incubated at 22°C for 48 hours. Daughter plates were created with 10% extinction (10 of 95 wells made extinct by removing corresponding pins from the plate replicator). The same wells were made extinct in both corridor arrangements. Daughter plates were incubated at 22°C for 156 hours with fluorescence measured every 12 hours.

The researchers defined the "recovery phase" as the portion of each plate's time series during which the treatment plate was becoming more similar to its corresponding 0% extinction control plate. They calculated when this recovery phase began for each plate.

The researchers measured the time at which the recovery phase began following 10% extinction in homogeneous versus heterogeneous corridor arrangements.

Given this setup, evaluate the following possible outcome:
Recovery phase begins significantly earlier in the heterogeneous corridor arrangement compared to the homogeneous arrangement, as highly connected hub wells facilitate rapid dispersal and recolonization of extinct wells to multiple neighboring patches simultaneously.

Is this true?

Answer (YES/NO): NO